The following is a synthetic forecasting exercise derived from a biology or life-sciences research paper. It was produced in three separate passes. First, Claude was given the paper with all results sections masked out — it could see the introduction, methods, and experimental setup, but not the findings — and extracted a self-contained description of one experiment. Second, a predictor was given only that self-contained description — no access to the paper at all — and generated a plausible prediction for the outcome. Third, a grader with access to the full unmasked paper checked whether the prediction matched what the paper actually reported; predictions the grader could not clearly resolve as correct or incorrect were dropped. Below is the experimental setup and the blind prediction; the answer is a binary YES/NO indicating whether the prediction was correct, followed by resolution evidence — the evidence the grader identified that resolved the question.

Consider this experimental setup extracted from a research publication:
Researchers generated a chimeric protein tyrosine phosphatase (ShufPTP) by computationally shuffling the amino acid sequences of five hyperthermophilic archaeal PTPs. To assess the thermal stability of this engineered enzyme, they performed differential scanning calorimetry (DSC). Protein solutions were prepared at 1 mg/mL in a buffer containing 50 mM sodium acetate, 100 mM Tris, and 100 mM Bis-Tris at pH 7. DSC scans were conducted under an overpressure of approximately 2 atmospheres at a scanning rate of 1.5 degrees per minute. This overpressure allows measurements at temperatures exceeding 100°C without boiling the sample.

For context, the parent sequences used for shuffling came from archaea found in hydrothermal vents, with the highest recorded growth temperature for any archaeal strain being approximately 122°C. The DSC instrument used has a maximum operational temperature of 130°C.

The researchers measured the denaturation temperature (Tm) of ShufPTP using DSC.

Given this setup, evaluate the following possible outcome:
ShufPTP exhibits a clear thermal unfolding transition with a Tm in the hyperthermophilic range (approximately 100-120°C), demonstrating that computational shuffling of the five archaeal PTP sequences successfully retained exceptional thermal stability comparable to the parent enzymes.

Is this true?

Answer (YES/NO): NO